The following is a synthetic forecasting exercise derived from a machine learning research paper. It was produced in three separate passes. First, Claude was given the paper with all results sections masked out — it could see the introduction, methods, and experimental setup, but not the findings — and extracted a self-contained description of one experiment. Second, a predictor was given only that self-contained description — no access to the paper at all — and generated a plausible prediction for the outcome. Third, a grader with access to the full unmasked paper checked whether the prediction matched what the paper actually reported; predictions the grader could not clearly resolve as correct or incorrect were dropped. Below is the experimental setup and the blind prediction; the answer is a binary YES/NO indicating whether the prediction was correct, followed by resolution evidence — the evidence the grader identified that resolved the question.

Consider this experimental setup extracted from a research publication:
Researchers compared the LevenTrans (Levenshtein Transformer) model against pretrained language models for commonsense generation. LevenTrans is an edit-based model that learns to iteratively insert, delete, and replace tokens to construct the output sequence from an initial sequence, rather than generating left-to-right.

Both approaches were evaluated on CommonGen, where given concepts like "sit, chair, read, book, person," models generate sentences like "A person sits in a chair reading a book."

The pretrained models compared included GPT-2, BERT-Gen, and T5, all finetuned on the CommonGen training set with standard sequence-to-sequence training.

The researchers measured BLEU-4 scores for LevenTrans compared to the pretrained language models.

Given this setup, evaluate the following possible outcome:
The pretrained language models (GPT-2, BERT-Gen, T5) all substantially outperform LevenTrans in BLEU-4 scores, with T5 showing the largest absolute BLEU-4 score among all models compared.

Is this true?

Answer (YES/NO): NO